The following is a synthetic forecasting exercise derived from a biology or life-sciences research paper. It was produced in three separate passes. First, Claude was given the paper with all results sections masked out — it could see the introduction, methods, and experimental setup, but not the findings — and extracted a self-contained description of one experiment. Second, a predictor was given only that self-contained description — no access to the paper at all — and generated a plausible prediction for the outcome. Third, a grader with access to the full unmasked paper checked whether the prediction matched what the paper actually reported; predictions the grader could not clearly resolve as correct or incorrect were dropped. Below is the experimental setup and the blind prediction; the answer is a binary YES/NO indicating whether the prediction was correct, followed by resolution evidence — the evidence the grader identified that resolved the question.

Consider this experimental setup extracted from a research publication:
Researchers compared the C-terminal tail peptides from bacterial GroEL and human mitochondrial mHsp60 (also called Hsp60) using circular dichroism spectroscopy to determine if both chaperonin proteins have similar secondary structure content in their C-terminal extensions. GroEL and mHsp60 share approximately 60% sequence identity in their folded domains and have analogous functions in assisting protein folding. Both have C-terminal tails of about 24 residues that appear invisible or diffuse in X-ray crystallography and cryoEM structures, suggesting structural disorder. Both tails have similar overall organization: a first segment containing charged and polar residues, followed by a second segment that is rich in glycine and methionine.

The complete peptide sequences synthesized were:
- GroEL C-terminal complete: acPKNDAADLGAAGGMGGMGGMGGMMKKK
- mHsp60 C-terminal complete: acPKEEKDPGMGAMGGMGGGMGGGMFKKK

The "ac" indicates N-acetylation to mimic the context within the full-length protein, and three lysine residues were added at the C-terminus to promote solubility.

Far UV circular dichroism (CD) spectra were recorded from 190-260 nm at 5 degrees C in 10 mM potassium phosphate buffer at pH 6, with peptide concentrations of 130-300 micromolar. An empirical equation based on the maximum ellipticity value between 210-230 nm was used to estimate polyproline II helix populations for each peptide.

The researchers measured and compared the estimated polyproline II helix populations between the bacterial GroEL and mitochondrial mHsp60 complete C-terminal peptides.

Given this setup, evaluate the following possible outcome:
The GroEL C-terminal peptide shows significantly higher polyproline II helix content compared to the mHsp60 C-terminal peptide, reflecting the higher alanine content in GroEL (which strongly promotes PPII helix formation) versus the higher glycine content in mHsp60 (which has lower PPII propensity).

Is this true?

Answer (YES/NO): NO